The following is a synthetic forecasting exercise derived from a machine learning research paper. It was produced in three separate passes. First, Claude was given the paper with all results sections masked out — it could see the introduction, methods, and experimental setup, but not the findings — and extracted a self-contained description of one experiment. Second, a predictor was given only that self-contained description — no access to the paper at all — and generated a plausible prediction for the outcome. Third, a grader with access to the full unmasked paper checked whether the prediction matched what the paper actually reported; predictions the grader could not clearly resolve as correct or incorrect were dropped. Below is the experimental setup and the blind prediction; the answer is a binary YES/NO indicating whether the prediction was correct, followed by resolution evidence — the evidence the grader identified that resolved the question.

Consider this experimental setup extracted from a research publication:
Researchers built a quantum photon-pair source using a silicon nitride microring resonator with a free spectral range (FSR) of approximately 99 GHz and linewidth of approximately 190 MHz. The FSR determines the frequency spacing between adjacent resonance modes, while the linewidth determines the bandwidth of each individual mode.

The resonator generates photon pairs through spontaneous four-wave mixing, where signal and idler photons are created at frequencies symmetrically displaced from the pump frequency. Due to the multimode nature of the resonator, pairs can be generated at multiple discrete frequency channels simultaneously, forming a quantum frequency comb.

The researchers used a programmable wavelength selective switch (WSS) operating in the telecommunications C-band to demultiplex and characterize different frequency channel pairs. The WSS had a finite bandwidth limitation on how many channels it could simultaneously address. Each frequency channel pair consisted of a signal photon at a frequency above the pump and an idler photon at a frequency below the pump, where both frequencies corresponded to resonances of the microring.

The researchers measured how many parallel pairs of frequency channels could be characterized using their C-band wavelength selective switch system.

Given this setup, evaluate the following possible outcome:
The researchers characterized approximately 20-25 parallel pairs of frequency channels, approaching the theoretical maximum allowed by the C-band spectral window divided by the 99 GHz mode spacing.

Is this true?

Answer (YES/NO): YES